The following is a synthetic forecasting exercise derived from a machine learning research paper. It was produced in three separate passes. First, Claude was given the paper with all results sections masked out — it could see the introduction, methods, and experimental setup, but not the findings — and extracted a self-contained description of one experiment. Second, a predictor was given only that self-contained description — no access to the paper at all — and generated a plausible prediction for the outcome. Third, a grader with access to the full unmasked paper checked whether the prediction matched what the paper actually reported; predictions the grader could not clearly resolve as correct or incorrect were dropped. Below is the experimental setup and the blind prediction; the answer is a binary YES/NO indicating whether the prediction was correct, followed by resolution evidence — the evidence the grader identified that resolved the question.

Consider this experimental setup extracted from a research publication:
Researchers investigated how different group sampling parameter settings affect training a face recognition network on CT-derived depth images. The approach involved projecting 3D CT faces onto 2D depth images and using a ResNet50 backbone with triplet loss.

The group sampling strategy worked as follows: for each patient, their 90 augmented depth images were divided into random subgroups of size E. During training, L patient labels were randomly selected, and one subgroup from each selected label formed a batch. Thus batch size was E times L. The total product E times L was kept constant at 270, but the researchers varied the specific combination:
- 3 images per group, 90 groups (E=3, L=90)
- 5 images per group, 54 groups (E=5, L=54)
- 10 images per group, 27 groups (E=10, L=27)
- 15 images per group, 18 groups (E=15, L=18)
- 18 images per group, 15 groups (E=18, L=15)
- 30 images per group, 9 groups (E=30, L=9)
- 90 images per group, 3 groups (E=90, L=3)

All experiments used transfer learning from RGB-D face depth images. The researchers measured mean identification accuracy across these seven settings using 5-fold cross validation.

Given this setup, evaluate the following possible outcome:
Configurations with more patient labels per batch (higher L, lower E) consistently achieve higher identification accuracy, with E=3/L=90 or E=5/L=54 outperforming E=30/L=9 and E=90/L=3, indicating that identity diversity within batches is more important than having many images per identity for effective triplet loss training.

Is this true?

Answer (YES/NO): NO